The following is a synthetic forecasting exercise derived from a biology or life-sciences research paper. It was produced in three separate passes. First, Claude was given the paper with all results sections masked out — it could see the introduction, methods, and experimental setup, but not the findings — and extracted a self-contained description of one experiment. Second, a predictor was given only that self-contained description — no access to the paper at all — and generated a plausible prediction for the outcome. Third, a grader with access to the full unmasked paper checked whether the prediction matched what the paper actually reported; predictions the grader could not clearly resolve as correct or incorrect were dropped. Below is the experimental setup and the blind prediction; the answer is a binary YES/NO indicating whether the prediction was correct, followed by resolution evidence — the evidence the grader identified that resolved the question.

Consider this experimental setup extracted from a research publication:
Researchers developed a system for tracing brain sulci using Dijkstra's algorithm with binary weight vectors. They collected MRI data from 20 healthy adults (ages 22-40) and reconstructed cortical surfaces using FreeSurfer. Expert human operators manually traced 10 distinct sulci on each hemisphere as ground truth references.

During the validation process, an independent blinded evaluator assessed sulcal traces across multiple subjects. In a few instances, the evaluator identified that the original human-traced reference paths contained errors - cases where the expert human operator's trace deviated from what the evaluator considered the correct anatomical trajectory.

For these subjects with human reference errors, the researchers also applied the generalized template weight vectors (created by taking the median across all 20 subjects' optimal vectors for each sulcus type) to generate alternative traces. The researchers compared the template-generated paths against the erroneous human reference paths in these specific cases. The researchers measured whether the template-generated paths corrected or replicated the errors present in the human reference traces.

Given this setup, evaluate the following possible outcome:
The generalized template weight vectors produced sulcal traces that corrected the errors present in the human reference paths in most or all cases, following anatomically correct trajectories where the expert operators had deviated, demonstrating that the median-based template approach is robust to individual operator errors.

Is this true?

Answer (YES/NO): YES